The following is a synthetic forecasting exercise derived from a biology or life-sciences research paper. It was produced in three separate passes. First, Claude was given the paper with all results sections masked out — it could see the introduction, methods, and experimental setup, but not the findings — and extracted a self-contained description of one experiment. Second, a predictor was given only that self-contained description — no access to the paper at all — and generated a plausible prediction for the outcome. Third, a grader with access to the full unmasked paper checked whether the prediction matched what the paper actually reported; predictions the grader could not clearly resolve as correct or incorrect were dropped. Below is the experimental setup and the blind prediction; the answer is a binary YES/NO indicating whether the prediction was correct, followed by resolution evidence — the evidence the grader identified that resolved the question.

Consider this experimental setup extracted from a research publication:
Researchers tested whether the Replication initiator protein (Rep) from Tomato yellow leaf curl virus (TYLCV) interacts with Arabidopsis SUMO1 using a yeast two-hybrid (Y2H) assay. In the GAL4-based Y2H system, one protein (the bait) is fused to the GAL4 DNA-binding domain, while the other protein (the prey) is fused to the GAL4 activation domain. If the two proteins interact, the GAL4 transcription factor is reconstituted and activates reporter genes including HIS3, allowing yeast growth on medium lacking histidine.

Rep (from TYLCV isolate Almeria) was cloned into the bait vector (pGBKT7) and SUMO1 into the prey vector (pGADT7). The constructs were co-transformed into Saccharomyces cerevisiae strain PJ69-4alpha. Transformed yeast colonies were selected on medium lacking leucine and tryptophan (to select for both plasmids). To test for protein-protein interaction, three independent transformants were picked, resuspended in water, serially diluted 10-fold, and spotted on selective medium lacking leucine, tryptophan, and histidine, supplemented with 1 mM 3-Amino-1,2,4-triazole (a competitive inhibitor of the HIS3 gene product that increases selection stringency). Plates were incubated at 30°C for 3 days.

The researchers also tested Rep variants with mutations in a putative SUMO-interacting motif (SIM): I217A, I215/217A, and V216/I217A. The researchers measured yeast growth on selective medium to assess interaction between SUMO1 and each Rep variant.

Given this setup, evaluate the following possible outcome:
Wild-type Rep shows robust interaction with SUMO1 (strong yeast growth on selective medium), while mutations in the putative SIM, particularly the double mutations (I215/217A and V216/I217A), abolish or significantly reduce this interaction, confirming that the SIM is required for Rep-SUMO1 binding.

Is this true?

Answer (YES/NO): NO